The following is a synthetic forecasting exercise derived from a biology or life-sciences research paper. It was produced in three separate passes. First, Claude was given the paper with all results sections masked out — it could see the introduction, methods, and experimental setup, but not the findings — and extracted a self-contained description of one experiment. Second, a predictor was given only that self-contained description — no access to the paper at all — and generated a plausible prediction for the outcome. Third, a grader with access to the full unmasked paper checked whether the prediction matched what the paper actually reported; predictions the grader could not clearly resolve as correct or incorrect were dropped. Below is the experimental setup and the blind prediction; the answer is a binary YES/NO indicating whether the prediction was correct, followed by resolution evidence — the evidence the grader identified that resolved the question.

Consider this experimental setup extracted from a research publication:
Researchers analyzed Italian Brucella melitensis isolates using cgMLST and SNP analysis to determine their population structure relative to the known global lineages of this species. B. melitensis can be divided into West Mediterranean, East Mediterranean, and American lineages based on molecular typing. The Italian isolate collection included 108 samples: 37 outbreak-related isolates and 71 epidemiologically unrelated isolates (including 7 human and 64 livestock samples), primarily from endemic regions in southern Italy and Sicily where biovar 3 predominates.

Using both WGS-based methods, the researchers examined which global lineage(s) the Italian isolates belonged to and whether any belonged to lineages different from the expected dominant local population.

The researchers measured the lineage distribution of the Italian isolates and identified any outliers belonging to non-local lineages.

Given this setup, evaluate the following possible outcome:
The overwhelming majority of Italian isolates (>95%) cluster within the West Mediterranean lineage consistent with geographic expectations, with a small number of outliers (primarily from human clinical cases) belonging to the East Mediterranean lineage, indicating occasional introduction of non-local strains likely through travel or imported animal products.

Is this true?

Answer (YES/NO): NO